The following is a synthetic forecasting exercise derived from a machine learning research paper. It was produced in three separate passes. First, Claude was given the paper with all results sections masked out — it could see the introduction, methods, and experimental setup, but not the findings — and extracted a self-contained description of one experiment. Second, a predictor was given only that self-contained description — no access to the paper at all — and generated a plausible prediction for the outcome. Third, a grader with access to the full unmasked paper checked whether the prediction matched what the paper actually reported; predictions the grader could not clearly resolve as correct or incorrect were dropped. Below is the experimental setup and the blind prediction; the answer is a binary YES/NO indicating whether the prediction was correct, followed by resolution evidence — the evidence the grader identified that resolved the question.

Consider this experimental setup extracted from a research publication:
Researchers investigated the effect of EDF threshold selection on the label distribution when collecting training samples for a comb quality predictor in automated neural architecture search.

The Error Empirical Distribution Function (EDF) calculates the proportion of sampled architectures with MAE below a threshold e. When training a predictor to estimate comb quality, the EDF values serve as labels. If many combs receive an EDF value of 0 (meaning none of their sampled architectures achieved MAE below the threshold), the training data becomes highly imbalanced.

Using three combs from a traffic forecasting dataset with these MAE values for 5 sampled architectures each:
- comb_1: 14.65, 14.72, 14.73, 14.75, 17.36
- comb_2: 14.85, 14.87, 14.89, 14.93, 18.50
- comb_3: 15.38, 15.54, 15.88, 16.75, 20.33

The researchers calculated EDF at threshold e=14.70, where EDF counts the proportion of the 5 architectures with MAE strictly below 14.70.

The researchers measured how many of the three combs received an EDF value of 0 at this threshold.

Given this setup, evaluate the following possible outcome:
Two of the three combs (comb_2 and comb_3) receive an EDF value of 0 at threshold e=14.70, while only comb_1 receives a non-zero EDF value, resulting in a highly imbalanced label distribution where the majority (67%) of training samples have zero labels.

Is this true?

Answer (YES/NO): YES